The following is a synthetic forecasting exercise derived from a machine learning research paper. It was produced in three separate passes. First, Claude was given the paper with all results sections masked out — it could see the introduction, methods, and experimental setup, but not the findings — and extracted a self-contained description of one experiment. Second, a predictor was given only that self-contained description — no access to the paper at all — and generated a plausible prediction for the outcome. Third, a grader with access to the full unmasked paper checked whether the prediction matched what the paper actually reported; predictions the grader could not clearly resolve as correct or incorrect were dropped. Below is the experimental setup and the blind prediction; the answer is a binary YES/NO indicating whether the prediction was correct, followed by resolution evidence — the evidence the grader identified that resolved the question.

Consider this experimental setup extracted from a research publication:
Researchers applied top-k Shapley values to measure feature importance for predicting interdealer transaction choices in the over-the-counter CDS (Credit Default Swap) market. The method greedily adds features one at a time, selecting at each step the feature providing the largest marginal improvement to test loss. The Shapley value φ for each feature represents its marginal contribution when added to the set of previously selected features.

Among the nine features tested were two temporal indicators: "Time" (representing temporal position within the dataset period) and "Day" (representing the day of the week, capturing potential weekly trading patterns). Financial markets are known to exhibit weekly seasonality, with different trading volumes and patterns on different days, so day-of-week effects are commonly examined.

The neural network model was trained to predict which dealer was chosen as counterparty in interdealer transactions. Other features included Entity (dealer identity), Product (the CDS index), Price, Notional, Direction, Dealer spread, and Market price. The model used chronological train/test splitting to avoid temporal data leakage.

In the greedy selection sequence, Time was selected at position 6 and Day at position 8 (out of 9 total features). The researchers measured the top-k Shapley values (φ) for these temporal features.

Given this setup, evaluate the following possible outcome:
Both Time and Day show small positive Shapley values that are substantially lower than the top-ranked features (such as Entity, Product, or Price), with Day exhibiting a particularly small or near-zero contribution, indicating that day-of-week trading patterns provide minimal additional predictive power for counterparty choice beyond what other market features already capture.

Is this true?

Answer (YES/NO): NO